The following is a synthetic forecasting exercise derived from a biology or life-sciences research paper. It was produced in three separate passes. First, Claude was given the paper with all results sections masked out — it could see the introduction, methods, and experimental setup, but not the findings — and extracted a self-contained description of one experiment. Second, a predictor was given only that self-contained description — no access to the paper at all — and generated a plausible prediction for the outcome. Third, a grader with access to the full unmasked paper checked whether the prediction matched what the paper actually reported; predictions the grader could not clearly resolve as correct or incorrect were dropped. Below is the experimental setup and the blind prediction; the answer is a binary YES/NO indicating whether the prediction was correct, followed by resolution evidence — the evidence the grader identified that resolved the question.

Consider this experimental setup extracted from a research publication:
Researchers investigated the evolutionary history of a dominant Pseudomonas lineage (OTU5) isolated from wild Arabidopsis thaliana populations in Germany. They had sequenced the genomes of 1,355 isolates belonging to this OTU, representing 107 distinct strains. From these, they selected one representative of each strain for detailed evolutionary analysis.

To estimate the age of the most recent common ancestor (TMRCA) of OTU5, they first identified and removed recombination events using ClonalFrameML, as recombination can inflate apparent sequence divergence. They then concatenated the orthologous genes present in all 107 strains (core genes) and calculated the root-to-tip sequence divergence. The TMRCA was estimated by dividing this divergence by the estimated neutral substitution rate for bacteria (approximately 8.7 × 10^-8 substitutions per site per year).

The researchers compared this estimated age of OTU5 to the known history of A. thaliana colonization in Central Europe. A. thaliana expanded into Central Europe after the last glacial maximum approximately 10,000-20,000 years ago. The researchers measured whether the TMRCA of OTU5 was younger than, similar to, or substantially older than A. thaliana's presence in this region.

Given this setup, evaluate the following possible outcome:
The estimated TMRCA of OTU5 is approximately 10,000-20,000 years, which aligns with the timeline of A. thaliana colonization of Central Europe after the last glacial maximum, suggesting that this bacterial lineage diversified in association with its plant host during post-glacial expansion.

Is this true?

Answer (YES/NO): NO